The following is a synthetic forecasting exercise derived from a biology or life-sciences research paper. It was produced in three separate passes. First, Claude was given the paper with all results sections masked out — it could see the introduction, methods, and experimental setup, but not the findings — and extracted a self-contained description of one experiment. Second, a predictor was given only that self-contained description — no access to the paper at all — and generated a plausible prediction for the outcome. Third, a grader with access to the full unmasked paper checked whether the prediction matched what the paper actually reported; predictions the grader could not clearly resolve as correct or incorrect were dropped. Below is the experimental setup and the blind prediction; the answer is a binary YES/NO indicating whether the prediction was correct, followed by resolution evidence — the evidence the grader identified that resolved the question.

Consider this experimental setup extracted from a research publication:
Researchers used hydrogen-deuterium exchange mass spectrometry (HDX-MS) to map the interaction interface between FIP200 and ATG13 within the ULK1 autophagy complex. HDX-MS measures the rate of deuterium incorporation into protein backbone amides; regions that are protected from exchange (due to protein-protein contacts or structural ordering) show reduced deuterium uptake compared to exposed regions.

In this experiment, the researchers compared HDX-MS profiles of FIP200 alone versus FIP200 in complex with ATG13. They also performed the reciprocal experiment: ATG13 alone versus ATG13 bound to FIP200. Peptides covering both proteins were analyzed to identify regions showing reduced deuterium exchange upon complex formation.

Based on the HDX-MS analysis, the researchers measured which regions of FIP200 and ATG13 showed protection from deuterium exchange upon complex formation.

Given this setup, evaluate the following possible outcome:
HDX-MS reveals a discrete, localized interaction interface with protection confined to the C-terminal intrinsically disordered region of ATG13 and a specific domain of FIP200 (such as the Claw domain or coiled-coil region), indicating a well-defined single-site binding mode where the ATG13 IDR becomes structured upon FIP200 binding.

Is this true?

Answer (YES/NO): NO